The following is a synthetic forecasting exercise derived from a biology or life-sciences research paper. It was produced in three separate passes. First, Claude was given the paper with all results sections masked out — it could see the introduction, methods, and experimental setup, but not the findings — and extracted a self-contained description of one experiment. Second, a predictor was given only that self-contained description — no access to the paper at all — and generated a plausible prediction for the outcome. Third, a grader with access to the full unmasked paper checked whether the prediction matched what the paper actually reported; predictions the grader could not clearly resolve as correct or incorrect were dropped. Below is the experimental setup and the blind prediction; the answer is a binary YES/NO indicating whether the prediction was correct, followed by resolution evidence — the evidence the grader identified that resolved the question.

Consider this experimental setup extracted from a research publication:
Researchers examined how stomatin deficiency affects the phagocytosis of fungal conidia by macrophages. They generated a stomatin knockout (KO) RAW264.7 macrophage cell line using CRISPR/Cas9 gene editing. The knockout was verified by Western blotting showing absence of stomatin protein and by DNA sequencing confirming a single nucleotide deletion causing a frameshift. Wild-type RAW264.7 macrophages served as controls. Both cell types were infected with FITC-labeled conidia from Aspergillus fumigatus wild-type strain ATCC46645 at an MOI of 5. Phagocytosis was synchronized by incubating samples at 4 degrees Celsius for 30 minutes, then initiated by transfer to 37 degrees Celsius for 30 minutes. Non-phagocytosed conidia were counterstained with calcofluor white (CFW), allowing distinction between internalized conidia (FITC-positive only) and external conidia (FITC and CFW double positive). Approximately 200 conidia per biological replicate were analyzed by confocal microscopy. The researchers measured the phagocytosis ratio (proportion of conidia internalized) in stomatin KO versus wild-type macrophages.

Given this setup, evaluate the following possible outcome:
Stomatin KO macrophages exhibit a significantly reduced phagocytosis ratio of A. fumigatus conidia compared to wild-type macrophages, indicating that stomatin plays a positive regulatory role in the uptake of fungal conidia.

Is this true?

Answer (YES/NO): NO